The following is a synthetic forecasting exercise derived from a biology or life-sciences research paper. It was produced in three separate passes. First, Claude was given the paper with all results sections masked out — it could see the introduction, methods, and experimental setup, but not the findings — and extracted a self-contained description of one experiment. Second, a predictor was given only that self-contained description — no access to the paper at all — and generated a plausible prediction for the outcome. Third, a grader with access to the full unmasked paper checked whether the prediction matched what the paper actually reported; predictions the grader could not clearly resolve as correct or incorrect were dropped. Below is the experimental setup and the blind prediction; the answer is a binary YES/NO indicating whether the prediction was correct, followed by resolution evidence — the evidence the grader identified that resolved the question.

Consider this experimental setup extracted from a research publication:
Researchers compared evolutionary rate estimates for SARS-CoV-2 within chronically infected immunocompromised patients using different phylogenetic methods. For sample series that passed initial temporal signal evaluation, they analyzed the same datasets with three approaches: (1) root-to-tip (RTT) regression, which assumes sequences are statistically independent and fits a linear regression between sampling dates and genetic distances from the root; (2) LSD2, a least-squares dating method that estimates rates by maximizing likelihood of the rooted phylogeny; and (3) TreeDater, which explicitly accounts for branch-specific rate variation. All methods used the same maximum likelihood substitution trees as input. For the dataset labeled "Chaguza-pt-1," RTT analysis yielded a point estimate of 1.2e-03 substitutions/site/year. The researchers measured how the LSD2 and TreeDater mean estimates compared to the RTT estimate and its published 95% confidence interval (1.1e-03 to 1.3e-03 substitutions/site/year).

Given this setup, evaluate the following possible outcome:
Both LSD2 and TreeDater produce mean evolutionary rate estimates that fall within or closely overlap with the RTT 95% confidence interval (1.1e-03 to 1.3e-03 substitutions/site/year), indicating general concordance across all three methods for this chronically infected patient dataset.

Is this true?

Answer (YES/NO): NO